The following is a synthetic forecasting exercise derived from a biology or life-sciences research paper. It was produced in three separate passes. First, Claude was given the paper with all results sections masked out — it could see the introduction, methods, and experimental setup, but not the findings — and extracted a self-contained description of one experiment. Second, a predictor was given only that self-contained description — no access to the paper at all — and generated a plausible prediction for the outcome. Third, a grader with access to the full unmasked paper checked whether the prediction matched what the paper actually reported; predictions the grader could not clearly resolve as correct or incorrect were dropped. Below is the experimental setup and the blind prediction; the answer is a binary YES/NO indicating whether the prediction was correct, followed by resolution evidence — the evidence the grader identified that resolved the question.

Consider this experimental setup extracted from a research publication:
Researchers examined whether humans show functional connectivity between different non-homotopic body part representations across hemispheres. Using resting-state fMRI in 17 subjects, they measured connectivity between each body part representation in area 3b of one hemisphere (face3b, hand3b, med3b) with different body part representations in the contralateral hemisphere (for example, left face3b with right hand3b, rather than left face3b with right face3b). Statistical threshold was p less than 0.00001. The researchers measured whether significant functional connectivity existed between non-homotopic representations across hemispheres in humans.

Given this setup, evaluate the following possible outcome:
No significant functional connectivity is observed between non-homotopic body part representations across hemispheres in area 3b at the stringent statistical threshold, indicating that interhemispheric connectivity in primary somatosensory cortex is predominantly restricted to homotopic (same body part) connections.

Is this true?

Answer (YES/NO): NO